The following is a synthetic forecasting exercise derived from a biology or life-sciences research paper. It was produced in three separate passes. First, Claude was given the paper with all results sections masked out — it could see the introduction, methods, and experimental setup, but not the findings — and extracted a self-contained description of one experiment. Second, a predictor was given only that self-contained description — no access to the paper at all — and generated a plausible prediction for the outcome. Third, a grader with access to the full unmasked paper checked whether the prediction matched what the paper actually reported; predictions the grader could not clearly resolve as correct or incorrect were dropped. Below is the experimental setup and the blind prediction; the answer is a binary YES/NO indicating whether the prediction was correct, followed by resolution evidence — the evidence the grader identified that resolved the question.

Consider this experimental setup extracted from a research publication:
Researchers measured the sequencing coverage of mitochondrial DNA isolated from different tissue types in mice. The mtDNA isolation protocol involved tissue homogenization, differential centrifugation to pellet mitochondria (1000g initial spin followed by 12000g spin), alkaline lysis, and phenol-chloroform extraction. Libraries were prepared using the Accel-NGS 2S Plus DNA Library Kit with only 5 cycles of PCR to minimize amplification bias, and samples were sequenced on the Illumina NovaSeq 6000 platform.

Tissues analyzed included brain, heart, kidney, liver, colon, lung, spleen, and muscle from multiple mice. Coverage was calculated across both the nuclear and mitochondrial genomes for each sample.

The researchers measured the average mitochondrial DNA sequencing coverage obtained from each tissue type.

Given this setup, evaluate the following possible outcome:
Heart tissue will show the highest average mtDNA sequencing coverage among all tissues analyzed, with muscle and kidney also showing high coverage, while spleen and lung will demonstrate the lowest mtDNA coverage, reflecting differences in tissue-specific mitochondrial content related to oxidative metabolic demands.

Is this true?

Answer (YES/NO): NO